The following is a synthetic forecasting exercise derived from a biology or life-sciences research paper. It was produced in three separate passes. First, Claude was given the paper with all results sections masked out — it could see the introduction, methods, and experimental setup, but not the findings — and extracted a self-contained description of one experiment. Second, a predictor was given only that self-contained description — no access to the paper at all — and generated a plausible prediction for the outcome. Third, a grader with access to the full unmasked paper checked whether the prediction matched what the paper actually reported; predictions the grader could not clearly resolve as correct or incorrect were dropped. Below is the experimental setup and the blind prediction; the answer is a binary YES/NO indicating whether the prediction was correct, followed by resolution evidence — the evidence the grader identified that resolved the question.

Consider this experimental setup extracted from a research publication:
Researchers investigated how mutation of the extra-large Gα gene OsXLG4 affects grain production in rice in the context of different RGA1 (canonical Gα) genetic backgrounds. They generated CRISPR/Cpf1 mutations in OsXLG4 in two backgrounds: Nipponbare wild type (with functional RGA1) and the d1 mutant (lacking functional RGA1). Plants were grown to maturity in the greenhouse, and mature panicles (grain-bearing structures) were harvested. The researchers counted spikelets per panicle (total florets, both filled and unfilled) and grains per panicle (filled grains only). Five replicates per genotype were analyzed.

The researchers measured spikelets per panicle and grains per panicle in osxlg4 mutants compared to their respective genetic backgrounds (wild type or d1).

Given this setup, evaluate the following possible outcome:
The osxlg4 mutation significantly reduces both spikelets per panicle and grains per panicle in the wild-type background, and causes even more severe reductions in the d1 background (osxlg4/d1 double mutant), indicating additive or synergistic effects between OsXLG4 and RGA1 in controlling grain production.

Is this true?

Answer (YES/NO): NO